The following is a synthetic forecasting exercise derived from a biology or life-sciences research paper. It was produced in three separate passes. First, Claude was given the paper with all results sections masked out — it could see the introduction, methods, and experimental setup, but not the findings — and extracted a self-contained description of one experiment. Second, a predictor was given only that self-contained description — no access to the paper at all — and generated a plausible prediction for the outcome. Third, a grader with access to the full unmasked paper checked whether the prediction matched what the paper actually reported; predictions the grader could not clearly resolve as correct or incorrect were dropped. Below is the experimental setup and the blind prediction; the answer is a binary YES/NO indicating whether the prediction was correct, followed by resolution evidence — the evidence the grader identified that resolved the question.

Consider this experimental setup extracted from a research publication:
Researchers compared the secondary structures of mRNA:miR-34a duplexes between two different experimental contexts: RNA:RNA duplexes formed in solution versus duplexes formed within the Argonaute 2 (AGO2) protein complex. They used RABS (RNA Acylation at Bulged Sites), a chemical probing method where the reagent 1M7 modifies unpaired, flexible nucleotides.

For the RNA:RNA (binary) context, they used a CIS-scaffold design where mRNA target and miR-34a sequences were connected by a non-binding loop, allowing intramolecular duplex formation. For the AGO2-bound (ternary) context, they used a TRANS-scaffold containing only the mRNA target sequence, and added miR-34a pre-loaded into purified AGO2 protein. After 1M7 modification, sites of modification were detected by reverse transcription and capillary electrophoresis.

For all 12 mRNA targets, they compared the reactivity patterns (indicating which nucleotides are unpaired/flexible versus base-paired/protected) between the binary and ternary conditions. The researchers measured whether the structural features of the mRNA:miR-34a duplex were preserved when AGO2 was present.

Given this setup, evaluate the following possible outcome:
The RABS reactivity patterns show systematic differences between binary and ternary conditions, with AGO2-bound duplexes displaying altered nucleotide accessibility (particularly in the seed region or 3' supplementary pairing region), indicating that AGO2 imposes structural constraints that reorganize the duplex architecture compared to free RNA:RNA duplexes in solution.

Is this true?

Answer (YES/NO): NO